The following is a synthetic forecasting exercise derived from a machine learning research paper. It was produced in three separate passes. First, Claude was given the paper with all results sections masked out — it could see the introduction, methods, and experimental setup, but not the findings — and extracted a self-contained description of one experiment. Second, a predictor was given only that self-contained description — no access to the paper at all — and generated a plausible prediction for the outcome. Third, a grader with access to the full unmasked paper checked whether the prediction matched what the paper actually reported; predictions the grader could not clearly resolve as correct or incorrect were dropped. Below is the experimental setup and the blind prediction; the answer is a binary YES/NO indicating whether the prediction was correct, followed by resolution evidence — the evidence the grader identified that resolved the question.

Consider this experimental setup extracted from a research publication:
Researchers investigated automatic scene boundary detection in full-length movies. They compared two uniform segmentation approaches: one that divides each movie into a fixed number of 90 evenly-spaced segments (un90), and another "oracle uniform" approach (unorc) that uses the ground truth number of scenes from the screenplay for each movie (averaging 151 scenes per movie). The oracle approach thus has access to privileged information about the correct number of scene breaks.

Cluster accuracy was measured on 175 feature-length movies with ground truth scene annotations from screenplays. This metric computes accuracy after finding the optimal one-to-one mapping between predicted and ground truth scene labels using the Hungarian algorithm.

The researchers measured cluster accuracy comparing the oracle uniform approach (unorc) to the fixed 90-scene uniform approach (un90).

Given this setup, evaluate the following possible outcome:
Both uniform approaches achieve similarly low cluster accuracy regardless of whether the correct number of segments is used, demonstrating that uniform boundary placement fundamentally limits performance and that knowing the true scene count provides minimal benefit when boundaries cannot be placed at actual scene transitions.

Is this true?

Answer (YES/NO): YES